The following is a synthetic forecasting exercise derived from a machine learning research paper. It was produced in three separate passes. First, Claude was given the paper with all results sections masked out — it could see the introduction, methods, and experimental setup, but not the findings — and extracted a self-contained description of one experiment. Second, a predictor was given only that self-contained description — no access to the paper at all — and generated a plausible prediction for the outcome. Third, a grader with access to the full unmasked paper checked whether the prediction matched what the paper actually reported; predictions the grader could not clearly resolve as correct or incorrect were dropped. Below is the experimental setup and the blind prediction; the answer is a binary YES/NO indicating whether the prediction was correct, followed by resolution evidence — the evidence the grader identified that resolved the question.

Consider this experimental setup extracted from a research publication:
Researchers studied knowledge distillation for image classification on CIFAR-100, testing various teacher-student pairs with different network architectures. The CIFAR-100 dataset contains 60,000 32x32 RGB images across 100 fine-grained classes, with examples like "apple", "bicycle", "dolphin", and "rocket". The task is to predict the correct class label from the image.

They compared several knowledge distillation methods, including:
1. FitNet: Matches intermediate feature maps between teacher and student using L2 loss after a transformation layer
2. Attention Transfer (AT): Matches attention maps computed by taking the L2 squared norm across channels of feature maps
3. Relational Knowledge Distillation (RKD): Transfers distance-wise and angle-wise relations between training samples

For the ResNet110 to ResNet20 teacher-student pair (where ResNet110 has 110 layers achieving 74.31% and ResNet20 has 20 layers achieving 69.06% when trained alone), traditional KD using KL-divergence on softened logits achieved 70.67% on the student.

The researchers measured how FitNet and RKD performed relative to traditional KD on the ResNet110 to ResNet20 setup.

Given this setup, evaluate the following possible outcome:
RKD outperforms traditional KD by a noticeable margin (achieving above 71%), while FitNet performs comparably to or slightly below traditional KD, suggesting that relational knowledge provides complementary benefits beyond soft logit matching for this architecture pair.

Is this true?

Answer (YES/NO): NO